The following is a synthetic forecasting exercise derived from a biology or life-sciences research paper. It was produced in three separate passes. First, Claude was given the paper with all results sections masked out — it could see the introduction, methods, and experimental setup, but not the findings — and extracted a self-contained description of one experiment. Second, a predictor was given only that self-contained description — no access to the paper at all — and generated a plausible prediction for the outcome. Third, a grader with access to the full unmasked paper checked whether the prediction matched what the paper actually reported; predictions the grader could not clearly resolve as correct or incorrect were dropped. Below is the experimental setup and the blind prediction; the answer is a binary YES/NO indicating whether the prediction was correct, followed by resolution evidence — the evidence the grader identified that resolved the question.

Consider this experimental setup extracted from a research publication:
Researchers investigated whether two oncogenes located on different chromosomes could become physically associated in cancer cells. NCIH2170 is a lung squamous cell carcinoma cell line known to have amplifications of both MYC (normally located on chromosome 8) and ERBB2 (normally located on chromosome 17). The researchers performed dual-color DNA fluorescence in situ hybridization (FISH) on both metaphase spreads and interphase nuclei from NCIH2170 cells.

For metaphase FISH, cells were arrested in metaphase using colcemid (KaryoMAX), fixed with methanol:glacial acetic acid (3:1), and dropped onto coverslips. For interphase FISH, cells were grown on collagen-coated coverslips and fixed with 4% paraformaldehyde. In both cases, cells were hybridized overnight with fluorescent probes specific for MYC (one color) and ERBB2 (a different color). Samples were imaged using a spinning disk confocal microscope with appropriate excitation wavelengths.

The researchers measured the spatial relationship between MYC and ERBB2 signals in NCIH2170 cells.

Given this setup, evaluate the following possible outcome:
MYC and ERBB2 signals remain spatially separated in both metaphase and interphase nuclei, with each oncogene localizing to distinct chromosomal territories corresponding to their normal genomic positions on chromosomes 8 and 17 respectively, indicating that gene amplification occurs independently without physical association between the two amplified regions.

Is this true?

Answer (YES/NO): NO